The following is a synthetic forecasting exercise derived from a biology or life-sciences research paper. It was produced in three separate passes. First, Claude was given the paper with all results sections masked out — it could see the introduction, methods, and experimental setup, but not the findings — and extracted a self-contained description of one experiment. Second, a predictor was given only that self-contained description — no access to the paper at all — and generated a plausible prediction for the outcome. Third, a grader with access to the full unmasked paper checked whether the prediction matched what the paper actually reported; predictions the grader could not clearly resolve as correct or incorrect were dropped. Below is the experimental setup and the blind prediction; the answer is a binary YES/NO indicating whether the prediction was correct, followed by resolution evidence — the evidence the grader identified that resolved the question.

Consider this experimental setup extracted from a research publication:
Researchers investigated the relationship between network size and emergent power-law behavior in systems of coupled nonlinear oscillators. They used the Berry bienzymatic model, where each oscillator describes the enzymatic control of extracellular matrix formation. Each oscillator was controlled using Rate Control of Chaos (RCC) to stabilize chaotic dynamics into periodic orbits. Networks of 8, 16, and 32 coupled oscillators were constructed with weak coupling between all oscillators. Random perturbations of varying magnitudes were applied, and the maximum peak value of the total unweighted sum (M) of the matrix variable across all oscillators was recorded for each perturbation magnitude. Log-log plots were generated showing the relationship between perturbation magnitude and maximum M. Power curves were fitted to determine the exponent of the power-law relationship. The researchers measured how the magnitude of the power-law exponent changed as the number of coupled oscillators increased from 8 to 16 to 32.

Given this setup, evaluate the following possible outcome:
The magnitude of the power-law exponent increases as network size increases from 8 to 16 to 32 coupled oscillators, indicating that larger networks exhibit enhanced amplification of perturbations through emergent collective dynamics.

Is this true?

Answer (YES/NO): YES